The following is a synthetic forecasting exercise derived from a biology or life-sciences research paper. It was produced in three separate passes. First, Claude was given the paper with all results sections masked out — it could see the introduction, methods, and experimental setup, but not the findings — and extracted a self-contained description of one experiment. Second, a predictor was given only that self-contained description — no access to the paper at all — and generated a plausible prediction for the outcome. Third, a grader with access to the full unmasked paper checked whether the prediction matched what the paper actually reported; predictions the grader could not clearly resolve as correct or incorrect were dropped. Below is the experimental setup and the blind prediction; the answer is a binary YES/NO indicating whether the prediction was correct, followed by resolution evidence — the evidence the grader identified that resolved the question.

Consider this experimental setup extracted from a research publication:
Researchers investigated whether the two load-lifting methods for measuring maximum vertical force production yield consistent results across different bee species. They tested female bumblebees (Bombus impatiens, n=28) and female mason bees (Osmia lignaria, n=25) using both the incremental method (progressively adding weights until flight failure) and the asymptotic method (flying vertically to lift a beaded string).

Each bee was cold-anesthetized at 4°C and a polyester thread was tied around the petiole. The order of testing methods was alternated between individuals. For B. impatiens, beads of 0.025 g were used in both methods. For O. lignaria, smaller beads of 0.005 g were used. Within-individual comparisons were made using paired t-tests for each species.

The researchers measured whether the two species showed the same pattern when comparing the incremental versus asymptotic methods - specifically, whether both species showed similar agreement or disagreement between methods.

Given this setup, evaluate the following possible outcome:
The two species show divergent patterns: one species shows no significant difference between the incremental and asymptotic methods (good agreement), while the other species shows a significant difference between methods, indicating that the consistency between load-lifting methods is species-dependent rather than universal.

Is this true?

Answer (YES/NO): NO